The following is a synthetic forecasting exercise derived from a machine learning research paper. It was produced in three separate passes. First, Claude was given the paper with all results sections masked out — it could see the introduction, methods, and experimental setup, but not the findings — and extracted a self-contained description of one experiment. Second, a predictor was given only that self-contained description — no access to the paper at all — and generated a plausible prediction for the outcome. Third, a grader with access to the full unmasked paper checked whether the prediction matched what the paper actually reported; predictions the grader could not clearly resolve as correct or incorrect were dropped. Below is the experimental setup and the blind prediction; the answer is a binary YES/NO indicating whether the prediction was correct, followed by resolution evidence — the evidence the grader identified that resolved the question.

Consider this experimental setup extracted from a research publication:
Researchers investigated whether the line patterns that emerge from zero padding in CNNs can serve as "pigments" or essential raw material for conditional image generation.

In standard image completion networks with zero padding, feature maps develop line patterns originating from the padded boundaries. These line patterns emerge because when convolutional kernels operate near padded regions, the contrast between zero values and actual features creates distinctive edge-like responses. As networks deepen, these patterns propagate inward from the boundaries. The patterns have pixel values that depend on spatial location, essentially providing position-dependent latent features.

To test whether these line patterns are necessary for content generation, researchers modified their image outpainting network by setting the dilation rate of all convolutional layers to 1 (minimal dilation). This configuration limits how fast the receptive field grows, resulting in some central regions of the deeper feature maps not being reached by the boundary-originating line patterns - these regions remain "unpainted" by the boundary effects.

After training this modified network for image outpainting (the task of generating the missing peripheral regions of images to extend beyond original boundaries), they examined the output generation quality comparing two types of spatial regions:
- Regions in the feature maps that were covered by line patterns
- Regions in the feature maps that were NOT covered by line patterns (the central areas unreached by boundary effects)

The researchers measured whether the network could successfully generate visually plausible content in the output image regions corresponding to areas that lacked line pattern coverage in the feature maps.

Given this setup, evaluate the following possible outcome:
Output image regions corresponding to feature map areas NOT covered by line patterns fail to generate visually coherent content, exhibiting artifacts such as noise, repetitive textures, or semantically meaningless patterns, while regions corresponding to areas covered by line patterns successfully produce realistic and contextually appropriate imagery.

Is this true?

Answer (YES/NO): YES